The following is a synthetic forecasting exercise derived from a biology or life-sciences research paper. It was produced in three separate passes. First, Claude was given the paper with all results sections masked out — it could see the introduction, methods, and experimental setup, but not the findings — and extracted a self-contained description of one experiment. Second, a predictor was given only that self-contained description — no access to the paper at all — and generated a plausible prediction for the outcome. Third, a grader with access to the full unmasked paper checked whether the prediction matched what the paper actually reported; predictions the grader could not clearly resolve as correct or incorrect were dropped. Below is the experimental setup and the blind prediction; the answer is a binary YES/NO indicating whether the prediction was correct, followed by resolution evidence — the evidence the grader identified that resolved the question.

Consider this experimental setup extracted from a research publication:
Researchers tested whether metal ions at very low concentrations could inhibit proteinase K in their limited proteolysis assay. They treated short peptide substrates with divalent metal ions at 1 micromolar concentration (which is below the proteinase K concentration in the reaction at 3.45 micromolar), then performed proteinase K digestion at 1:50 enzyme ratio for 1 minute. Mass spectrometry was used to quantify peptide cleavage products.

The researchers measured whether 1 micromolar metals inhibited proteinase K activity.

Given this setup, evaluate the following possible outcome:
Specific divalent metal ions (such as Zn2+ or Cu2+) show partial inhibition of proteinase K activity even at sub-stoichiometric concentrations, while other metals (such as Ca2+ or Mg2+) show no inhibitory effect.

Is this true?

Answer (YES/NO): NO